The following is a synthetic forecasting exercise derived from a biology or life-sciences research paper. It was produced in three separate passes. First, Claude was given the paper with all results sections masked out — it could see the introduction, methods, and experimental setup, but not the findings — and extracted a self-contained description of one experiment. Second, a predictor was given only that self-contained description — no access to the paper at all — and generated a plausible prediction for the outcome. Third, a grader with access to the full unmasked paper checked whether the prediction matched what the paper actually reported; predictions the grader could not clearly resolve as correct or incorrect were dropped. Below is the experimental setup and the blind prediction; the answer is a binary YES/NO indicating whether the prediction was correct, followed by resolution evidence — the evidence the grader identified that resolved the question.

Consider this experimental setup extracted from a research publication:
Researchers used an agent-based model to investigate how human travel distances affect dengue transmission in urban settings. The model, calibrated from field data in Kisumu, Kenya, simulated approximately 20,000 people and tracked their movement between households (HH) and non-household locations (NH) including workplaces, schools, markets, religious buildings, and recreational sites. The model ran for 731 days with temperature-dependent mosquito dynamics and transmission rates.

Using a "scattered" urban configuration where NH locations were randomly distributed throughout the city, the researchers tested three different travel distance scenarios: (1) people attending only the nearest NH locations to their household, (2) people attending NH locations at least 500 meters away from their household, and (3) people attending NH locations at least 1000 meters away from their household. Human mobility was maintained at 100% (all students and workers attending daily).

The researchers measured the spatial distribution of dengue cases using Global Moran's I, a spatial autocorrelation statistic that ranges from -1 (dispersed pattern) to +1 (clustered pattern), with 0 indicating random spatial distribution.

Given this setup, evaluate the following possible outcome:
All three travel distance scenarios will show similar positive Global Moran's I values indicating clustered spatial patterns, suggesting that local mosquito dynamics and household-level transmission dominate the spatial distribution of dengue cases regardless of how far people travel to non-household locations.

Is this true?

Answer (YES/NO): NO